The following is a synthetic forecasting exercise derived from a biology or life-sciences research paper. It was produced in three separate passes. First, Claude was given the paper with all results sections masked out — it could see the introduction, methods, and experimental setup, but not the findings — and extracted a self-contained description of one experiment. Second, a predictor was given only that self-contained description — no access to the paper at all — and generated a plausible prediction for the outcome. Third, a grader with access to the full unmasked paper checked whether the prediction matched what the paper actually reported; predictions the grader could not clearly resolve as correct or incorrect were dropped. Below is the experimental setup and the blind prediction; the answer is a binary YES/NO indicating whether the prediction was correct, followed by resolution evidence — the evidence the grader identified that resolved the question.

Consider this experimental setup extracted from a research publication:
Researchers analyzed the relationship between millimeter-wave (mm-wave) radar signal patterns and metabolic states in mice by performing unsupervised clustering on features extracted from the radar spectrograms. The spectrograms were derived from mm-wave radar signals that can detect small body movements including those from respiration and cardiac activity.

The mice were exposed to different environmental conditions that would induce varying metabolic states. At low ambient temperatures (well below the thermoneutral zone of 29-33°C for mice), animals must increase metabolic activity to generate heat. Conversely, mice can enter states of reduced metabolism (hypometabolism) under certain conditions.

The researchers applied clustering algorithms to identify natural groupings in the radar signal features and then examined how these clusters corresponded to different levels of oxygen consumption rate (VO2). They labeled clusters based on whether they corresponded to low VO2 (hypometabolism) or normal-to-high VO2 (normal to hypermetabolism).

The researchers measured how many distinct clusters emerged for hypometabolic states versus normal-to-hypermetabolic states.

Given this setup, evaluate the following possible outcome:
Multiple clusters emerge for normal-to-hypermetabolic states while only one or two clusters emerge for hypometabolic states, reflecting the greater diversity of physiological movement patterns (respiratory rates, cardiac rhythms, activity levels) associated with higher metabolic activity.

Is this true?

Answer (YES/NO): NO